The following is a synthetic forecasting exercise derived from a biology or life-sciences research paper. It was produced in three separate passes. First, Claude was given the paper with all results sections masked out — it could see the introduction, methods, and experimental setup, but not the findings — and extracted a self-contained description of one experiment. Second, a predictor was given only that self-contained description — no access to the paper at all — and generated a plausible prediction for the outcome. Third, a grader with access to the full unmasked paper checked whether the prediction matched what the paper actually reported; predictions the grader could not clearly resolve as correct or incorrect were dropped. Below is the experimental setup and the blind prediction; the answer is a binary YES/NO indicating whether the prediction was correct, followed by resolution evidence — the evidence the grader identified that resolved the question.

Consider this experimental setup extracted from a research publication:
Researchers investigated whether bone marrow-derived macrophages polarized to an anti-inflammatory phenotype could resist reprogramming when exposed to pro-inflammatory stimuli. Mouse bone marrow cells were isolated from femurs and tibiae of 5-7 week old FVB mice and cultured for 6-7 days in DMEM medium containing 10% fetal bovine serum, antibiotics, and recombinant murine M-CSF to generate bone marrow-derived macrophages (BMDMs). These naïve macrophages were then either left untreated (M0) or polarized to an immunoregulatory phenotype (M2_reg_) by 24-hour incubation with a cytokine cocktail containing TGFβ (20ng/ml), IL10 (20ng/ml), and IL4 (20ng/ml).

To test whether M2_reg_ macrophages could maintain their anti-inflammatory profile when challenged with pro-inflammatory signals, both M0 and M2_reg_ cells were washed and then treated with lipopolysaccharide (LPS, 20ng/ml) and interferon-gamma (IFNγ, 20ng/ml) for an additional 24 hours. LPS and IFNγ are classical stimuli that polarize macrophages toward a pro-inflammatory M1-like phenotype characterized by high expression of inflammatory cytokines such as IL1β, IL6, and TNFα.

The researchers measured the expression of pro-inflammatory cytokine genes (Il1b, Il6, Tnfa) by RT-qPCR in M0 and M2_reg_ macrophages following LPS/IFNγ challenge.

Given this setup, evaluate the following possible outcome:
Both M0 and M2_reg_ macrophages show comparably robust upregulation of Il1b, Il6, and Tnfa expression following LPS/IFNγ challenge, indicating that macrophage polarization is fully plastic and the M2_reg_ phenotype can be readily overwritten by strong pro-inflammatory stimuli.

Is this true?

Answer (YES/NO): NO